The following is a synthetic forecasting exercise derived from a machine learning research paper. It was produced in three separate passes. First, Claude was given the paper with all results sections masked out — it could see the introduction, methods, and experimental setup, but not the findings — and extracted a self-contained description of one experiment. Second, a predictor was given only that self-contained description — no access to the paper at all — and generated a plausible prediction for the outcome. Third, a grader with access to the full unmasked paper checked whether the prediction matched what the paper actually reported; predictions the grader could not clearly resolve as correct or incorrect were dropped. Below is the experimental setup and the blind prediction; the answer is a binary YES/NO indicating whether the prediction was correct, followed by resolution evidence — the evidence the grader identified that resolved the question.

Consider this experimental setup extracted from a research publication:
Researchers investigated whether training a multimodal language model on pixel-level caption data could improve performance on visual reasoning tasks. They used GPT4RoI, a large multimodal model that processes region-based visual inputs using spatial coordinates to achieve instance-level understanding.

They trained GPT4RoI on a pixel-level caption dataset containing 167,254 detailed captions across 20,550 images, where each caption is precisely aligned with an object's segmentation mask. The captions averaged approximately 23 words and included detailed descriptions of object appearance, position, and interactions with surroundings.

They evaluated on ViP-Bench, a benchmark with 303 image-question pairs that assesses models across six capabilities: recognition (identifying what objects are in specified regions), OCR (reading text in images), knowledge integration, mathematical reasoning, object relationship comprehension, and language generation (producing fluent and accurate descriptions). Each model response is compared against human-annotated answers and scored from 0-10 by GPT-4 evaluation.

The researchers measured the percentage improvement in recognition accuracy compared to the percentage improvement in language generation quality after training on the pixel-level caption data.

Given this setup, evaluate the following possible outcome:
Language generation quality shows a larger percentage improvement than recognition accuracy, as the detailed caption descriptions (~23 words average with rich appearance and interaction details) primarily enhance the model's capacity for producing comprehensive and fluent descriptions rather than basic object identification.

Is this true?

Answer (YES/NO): YES